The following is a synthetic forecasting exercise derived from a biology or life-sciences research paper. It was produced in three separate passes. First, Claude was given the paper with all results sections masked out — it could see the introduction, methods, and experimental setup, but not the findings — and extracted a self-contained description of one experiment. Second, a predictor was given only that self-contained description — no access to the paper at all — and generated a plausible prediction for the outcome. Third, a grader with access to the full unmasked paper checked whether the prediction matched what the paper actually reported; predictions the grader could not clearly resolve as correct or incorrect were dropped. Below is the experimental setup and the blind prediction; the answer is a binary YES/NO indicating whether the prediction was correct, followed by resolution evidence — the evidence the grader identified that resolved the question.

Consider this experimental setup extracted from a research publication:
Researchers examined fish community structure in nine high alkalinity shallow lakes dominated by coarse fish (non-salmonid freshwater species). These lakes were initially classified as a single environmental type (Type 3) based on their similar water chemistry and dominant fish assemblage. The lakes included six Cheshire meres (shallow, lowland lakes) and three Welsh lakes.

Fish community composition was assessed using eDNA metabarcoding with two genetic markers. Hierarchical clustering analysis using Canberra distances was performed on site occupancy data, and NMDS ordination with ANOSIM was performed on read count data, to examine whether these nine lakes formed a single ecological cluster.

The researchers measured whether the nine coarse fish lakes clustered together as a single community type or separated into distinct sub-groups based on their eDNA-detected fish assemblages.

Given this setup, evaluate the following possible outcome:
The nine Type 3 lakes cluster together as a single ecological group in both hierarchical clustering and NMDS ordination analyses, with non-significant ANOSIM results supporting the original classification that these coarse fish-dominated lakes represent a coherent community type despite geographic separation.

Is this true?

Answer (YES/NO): NO